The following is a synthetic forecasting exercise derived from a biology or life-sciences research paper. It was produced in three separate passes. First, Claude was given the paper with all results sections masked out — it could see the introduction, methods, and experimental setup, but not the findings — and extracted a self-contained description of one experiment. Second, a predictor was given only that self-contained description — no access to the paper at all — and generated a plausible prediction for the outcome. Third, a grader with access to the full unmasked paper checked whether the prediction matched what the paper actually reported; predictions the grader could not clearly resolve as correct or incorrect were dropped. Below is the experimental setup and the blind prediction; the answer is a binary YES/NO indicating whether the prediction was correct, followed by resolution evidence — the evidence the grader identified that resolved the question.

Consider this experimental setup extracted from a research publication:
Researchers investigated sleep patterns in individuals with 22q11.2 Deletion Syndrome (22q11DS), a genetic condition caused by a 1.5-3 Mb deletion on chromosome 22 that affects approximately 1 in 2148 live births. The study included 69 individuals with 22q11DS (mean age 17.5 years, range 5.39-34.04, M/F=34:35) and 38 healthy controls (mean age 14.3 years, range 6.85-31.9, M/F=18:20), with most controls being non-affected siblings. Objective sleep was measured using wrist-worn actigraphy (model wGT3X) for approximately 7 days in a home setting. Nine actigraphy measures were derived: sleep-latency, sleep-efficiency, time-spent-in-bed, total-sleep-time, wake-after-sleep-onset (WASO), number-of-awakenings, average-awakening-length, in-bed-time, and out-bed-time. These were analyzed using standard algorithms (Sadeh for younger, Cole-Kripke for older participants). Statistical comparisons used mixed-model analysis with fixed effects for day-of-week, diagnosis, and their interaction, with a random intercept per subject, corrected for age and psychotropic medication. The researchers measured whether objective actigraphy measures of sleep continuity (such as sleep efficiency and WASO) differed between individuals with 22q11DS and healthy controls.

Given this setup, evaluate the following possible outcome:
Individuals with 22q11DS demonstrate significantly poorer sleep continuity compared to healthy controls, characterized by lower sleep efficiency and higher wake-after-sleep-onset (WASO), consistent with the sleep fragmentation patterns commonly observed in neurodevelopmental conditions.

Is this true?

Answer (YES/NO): NO